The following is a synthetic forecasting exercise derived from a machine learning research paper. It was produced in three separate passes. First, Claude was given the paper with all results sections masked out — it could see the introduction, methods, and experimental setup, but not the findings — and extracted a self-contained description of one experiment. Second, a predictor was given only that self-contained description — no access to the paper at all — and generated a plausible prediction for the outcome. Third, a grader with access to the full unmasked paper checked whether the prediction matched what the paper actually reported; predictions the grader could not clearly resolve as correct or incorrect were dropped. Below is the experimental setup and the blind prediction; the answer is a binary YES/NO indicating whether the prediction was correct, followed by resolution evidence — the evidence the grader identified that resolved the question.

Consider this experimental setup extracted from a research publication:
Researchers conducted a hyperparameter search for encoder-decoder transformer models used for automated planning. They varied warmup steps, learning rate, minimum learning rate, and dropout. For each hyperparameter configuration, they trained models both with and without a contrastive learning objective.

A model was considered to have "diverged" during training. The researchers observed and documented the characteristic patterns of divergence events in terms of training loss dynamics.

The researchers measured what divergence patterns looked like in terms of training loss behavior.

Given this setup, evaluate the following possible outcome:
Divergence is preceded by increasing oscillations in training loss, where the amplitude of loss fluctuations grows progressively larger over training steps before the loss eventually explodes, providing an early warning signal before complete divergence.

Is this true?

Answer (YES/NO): NO